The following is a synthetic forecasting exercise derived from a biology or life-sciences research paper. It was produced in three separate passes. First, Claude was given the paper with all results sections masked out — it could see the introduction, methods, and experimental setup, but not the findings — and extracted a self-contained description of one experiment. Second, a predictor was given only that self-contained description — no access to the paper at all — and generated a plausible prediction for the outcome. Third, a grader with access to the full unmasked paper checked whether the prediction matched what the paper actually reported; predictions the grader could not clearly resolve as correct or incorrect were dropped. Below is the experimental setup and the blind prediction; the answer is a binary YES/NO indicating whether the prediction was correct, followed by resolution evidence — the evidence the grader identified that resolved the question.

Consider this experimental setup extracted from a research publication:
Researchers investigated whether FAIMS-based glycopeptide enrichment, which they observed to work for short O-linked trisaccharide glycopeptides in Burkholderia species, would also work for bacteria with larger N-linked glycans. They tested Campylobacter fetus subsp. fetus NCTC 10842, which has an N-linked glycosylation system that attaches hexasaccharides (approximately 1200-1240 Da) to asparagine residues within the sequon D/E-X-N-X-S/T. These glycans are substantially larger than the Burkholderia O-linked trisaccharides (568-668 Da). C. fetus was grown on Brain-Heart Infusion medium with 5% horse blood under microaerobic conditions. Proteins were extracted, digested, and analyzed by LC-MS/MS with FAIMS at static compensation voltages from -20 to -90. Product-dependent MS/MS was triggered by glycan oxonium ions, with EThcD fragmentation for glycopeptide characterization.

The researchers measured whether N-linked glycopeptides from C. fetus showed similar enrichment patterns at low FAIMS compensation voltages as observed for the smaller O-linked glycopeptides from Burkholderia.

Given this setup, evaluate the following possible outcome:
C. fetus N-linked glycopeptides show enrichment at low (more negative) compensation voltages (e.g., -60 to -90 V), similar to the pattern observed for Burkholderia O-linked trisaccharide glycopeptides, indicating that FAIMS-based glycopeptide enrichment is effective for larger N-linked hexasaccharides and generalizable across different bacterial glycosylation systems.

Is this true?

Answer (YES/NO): NO